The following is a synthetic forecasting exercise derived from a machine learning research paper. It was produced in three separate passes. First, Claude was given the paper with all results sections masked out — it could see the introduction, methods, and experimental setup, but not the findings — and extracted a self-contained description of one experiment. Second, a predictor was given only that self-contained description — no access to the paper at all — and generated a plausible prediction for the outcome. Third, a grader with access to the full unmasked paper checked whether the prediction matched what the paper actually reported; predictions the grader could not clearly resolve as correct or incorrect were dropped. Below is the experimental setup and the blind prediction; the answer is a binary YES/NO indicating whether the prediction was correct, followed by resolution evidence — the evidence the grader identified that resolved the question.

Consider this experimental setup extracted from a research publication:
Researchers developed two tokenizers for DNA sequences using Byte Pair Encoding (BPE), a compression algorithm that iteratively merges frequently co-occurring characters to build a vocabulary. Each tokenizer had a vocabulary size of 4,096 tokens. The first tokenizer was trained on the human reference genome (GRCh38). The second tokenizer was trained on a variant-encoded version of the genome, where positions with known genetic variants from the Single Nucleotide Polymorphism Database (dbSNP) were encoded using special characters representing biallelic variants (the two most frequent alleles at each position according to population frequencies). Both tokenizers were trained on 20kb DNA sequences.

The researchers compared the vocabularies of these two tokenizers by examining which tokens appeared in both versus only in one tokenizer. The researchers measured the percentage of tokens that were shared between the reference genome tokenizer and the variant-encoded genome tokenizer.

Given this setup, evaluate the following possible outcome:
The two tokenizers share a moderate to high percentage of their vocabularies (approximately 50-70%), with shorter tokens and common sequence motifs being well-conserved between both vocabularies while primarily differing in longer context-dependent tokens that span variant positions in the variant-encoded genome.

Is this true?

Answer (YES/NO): NO